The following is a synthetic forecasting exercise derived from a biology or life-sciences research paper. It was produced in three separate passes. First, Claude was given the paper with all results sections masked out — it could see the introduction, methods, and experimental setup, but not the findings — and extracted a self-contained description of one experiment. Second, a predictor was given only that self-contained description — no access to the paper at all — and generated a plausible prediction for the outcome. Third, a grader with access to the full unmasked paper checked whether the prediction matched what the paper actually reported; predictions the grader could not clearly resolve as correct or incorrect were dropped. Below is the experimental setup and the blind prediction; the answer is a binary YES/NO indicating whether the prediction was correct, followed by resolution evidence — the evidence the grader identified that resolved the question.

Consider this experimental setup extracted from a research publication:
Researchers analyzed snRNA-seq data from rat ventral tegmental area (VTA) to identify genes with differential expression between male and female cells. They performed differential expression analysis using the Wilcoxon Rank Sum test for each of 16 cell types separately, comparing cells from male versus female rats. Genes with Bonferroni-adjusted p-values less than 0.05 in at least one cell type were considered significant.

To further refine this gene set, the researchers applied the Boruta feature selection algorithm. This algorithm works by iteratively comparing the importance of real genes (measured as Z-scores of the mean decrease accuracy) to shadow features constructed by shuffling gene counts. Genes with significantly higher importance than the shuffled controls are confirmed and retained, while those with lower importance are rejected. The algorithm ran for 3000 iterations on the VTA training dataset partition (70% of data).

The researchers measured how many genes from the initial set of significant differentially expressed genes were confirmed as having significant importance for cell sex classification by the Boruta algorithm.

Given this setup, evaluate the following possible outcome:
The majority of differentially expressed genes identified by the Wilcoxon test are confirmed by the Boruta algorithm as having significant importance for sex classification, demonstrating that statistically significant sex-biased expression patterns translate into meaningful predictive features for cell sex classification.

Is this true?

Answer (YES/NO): NO